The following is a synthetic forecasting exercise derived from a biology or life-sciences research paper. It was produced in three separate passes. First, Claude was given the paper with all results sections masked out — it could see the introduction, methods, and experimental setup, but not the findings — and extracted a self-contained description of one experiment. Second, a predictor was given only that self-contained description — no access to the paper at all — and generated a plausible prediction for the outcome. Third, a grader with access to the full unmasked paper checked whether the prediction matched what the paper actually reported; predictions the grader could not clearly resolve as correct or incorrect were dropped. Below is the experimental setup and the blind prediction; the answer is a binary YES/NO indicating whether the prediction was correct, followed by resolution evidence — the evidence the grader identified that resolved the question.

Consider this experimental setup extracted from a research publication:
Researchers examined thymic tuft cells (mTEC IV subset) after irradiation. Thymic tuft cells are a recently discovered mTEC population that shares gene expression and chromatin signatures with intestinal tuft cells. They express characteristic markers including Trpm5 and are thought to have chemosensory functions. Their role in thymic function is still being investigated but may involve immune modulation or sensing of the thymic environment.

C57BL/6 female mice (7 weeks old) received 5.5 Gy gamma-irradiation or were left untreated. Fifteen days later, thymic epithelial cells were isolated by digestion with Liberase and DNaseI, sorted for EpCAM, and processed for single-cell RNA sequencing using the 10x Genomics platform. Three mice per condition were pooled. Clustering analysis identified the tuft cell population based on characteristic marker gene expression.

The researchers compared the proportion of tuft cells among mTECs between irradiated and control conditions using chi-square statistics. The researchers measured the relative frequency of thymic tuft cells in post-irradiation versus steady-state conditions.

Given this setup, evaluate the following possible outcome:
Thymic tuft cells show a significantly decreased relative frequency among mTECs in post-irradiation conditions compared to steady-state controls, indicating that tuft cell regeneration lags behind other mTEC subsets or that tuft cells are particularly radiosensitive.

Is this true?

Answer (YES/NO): YES